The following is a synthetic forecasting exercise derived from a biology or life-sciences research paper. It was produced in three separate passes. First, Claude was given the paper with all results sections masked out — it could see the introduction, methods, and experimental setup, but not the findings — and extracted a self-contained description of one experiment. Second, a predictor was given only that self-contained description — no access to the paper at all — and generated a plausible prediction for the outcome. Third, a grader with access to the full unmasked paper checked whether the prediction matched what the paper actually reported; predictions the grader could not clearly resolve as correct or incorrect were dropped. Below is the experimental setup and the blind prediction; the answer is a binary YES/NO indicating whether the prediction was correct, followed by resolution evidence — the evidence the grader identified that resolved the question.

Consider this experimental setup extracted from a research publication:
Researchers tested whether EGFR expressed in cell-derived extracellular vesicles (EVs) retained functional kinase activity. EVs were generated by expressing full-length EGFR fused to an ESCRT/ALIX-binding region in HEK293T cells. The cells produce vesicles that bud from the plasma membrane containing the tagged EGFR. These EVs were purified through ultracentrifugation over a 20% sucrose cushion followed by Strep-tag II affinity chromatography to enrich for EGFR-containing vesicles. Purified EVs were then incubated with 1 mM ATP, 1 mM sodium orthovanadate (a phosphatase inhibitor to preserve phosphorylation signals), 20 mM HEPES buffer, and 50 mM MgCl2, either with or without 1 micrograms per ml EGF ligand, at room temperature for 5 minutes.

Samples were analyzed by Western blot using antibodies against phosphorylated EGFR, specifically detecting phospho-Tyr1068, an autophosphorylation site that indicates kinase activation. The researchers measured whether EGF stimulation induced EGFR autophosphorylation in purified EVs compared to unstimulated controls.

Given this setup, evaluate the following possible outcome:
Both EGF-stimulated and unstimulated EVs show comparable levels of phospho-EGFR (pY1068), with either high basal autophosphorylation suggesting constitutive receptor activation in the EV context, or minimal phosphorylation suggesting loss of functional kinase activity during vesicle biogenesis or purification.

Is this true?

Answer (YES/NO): NO